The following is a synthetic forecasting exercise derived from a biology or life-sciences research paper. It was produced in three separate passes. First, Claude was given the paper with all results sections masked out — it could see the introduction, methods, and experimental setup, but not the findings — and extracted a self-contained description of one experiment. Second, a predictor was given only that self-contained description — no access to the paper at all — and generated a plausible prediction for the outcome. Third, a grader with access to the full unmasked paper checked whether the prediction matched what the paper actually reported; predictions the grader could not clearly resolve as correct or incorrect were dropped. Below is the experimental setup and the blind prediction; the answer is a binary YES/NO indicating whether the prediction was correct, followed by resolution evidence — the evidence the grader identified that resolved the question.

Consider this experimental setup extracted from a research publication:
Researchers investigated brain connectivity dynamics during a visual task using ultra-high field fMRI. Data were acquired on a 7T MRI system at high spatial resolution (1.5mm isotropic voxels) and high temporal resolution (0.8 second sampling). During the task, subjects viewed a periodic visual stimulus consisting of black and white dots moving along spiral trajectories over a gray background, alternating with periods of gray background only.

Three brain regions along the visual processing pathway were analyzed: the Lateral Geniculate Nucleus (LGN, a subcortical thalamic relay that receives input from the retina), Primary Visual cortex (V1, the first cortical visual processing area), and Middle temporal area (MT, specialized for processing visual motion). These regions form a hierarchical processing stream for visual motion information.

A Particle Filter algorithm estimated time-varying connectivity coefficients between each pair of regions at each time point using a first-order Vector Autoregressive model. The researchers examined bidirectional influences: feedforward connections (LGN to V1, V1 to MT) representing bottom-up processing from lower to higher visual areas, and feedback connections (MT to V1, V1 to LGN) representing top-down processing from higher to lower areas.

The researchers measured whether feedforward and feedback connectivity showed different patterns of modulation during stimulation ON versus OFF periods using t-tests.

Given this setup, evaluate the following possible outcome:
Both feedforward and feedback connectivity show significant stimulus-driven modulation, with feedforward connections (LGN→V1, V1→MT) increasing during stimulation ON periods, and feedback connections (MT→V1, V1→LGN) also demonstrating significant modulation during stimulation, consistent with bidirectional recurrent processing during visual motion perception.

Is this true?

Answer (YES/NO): NO